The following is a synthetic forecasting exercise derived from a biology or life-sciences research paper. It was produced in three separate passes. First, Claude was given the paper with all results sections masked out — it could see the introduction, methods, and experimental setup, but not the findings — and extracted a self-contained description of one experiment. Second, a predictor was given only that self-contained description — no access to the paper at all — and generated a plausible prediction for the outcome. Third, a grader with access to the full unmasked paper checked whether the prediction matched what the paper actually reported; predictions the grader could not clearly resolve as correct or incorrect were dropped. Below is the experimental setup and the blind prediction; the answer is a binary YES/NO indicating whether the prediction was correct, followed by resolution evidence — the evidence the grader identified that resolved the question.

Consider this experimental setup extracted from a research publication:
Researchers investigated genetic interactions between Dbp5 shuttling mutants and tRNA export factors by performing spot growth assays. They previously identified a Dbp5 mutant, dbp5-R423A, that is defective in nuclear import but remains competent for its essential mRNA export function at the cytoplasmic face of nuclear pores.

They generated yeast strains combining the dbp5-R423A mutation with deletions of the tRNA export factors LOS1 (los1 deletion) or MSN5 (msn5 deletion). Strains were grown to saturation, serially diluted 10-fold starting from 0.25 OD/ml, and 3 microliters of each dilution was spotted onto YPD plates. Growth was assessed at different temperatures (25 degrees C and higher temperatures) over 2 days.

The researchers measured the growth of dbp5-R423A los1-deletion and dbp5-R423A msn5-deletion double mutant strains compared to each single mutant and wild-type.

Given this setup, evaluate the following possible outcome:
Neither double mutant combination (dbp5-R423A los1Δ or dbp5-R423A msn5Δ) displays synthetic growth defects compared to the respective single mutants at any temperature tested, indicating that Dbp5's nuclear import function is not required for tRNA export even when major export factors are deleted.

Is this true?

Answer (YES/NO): NO